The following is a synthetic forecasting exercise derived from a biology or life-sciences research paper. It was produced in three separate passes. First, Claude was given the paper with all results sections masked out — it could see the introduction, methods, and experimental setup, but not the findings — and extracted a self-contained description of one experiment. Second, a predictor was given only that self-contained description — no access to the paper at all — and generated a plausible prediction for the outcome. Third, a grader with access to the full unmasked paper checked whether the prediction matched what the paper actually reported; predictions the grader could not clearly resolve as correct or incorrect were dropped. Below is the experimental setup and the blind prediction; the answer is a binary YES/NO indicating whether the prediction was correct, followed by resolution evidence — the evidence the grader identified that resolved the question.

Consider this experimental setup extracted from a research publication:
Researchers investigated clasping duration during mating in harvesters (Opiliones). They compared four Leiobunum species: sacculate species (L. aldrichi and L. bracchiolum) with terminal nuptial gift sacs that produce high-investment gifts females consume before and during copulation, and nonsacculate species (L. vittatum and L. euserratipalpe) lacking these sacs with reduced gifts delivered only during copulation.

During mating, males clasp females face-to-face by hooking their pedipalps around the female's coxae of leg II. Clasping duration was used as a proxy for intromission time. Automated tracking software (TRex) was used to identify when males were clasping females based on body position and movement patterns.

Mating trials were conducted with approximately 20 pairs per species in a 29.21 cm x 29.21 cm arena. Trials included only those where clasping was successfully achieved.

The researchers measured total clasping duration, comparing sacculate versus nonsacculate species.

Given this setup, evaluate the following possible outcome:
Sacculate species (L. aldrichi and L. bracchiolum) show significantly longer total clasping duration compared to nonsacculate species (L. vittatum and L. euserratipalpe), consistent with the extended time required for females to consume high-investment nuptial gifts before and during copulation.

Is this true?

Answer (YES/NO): NO